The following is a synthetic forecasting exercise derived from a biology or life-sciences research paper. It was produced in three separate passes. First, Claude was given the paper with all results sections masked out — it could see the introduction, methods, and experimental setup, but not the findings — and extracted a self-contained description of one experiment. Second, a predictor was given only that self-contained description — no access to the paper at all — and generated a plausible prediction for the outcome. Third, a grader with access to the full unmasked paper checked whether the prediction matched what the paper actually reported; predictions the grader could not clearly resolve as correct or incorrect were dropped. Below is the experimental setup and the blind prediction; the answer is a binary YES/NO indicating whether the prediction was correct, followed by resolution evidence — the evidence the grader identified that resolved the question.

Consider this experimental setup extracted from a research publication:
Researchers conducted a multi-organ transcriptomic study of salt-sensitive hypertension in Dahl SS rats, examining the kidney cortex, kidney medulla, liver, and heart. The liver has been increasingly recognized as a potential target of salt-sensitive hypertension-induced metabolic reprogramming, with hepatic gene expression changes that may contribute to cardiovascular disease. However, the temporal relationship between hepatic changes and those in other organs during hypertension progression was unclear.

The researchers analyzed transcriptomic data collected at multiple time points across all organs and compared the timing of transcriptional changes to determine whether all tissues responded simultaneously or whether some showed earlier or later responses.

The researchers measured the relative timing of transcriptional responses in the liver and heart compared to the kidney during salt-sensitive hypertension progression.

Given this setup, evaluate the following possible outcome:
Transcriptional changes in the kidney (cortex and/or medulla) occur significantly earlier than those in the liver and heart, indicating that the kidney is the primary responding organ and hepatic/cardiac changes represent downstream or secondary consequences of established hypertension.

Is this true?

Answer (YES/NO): NO